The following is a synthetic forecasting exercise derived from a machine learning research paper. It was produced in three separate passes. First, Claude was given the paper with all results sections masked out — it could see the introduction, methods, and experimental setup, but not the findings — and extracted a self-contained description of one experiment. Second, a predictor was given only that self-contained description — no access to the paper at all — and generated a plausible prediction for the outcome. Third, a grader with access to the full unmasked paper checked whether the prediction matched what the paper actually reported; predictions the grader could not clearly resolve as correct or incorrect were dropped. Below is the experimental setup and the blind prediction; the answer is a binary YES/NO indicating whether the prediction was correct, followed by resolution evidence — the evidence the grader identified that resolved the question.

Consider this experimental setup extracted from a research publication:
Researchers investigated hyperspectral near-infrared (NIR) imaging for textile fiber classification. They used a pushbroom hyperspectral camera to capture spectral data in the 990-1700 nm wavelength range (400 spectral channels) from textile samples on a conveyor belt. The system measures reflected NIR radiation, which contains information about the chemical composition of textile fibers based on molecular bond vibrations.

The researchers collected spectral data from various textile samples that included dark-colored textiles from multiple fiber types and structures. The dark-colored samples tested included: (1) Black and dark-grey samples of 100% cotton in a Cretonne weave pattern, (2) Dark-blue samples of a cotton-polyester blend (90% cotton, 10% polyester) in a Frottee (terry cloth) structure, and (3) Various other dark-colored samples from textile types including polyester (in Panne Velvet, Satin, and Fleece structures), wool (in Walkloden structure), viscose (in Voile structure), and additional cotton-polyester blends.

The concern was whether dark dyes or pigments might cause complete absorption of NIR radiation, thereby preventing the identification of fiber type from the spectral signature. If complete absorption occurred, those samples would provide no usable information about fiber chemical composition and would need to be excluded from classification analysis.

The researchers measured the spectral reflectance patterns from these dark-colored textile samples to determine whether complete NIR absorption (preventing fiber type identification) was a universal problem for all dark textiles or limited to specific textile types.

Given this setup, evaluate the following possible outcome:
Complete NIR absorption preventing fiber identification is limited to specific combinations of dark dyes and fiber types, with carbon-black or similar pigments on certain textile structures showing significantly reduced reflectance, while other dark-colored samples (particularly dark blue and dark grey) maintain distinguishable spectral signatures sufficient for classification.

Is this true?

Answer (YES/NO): NO